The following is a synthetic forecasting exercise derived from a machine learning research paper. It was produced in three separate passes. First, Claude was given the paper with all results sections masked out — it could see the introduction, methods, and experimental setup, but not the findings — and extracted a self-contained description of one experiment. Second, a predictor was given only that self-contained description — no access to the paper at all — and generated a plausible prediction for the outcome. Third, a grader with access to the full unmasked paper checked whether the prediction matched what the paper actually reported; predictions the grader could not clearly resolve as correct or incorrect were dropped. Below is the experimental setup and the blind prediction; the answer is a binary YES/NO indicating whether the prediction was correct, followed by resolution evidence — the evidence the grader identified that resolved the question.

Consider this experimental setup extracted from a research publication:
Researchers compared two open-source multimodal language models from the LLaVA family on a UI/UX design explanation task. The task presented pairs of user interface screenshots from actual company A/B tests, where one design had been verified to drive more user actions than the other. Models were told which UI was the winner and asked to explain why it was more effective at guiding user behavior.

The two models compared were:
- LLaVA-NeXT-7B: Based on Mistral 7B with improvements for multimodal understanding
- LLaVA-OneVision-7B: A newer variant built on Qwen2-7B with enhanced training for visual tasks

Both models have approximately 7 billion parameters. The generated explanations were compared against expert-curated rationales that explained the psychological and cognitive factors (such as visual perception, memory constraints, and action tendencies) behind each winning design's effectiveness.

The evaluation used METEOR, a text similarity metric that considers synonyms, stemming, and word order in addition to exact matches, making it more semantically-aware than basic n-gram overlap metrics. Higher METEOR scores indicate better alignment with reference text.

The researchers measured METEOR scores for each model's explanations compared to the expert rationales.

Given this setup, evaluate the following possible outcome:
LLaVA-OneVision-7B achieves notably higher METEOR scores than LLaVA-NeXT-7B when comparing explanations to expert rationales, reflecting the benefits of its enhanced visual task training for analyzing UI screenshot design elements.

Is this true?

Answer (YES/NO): YES